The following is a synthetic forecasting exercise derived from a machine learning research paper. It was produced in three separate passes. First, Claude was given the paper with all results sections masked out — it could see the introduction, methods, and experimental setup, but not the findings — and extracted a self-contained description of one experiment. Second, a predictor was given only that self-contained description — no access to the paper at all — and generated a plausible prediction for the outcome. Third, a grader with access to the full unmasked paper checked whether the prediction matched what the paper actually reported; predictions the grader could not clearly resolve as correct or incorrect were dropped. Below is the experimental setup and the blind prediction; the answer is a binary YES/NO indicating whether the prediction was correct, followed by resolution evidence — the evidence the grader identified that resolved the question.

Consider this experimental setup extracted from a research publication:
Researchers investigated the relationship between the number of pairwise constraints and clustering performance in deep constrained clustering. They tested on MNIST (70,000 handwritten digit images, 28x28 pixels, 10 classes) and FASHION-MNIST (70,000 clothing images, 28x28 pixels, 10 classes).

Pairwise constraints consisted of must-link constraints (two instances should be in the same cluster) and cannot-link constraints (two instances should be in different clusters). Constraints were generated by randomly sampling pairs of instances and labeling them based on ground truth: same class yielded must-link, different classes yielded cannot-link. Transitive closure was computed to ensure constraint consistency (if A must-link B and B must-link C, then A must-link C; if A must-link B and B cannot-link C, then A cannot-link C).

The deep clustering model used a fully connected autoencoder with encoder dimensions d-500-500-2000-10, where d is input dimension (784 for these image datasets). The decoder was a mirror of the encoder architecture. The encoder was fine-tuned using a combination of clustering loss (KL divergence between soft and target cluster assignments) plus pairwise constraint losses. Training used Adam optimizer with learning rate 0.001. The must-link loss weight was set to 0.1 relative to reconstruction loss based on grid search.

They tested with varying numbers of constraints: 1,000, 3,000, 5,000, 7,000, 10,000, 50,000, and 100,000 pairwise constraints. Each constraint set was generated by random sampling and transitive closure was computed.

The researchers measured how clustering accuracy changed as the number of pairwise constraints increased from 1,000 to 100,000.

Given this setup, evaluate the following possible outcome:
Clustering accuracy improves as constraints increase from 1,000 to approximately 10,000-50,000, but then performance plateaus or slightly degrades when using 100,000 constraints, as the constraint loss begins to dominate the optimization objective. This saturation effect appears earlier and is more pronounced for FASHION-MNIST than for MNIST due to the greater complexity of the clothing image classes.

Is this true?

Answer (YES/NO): NO